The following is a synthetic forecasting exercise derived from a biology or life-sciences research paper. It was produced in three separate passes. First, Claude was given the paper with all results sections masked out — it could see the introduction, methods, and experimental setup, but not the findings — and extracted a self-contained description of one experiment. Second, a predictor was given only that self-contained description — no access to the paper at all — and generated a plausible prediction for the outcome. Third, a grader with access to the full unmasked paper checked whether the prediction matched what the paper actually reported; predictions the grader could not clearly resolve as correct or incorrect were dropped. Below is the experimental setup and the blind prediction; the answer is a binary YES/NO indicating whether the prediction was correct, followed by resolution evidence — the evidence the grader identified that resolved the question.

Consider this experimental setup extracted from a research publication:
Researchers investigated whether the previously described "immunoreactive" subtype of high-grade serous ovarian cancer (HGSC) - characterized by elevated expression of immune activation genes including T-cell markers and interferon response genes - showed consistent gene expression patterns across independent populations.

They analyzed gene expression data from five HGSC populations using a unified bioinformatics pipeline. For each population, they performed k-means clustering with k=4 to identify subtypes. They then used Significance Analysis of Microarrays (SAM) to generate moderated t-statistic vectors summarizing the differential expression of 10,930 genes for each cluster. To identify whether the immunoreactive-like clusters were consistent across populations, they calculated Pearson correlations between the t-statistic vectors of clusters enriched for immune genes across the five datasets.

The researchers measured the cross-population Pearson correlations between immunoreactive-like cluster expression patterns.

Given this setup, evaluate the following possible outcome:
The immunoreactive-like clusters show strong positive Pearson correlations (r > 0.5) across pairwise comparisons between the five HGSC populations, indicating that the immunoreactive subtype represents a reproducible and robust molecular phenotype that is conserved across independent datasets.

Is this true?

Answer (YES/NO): NO